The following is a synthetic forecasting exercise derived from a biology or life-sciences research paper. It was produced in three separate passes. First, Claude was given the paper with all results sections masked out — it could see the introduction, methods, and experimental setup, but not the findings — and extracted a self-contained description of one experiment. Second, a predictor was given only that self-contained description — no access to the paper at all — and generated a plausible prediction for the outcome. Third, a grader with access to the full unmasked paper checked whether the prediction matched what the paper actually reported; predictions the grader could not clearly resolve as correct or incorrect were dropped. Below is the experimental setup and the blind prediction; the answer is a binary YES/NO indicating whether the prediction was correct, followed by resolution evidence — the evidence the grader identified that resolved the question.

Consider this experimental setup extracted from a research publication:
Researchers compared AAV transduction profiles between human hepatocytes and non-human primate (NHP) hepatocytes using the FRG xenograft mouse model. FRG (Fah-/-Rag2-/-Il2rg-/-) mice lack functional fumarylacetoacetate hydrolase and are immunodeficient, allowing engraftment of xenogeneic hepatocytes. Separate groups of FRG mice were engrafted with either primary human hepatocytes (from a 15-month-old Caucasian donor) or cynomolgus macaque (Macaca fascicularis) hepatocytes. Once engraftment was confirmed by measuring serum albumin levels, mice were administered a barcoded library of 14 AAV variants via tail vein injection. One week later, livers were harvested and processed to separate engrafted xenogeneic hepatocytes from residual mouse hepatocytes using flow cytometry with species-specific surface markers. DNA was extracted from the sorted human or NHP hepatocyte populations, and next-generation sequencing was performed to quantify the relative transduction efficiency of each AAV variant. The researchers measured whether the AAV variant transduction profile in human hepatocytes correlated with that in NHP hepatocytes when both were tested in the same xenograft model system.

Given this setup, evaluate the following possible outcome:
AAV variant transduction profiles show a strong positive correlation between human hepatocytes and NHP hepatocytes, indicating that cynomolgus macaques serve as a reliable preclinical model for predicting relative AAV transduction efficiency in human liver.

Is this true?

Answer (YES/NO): NO